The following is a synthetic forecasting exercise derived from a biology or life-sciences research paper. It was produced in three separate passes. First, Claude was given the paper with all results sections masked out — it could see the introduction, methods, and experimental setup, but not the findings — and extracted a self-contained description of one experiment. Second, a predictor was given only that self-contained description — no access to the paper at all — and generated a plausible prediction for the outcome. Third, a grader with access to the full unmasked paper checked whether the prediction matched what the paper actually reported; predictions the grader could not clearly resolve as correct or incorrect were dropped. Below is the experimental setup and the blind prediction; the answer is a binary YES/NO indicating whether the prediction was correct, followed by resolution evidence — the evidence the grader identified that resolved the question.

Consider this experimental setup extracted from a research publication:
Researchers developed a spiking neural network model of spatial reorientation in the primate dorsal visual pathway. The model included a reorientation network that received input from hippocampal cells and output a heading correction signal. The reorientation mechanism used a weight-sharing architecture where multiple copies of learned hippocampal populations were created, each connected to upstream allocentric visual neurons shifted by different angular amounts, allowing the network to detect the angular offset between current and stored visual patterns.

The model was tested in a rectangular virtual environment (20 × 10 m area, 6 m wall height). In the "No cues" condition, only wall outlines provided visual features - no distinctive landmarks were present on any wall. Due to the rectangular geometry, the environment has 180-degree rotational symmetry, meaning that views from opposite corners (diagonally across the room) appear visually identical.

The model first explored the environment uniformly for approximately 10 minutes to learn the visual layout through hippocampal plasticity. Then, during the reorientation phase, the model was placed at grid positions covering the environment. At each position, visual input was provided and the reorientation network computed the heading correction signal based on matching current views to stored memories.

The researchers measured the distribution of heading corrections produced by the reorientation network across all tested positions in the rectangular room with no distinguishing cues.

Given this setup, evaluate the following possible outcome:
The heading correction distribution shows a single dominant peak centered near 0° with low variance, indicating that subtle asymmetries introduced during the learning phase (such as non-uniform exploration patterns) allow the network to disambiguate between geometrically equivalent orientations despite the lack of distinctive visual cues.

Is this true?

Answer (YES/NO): NO